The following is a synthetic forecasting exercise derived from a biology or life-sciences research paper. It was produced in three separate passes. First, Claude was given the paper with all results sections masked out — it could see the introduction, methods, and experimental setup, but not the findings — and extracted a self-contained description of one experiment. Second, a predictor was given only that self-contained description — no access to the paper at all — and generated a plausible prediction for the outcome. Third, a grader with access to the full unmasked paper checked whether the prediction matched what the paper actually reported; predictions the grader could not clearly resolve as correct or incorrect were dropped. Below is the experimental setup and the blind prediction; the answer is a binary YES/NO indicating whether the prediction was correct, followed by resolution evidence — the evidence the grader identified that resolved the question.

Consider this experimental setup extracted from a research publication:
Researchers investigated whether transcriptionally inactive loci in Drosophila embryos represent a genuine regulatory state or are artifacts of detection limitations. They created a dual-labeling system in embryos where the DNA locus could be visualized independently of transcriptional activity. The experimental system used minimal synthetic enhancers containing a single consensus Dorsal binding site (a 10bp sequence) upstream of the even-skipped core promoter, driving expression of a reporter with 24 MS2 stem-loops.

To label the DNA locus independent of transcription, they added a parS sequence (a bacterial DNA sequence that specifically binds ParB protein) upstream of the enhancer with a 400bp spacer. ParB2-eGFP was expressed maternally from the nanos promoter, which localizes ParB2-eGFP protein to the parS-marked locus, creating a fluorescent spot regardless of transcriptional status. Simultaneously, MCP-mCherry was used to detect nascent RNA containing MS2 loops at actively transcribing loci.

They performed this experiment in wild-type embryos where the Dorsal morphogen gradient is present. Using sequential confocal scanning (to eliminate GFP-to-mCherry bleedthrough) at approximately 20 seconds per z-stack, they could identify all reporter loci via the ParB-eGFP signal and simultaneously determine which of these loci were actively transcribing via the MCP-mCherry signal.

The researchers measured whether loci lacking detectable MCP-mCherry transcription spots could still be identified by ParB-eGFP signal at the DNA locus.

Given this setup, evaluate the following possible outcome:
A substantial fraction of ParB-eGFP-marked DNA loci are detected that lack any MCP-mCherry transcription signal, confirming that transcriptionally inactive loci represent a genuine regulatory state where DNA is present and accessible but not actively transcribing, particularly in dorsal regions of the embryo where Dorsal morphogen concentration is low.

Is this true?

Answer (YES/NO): YES